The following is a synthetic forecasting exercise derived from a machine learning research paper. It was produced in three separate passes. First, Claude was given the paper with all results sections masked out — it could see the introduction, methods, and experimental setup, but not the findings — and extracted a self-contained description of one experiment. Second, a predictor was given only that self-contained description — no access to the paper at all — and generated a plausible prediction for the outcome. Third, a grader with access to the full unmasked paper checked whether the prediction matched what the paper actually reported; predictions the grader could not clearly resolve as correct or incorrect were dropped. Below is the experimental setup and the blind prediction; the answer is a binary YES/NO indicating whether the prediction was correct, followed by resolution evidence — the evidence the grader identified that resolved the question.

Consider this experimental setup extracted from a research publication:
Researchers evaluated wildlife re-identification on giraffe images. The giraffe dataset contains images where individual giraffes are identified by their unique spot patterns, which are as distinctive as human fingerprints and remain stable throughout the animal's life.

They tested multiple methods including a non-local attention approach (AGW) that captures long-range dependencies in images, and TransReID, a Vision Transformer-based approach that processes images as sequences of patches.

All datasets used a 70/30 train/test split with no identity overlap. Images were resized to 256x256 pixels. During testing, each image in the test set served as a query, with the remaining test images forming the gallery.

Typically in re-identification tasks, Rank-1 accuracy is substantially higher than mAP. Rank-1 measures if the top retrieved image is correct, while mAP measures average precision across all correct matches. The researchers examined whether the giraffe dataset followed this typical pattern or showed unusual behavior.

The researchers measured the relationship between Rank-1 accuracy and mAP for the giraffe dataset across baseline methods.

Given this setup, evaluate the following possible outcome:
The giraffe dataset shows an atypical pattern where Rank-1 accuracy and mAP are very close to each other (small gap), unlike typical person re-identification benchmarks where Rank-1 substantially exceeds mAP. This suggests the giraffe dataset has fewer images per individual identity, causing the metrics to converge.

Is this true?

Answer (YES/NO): YES